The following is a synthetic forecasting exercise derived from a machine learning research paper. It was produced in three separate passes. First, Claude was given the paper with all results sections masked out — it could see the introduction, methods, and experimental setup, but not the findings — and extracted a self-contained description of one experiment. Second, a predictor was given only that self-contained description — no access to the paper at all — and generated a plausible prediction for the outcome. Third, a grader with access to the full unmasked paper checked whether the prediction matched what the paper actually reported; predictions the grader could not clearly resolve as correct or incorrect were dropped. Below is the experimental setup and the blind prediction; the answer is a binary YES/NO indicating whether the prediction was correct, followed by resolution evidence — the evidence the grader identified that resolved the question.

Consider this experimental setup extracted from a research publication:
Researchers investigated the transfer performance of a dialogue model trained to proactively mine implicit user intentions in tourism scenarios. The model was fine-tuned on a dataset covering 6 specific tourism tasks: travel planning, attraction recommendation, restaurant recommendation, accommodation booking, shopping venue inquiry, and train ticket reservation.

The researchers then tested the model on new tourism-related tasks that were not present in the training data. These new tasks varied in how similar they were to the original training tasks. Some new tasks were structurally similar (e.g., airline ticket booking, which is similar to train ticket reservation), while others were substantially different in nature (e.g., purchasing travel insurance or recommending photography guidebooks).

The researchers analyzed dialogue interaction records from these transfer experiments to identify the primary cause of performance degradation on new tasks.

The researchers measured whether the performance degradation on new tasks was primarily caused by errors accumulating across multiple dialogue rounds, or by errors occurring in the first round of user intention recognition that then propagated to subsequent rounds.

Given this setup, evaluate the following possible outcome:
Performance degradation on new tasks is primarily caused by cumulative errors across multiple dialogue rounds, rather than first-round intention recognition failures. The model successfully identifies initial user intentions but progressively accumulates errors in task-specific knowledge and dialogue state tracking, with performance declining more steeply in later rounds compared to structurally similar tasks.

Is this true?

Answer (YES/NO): NO